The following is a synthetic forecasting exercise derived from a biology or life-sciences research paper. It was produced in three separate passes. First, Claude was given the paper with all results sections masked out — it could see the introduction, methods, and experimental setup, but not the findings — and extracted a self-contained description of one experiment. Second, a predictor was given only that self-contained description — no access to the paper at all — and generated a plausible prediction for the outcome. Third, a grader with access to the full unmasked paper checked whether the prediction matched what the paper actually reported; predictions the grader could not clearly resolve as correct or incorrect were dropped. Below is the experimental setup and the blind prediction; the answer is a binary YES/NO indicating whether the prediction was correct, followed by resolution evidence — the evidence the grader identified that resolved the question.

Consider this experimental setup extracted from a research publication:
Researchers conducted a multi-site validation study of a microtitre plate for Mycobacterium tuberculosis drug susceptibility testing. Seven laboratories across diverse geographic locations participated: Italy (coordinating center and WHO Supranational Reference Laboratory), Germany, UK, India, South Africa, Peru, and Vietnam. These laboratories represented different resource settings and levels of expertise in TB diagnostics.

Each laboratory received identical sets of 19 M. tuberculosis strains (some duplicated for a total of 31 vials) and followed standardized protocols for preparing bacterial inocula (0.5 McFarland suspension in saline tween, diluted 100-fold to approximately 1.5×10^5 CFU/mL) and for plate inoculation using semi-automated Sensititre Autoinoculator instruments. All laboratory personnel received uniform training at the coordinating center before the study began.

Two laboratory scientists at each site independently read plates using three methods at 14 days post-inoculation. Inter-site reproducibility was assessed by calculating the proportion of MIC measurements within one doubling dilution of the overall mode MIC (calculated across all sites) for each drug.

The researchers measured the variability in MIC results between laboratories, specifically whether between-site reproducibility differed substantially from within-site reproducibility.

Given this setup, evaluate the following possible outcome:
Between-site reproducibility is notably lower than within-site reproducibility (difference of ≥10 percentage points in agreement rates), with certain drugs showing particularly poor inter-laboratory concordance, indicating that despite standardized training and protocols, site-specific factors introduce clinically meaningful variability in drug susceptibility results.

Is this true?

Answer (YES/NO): NO